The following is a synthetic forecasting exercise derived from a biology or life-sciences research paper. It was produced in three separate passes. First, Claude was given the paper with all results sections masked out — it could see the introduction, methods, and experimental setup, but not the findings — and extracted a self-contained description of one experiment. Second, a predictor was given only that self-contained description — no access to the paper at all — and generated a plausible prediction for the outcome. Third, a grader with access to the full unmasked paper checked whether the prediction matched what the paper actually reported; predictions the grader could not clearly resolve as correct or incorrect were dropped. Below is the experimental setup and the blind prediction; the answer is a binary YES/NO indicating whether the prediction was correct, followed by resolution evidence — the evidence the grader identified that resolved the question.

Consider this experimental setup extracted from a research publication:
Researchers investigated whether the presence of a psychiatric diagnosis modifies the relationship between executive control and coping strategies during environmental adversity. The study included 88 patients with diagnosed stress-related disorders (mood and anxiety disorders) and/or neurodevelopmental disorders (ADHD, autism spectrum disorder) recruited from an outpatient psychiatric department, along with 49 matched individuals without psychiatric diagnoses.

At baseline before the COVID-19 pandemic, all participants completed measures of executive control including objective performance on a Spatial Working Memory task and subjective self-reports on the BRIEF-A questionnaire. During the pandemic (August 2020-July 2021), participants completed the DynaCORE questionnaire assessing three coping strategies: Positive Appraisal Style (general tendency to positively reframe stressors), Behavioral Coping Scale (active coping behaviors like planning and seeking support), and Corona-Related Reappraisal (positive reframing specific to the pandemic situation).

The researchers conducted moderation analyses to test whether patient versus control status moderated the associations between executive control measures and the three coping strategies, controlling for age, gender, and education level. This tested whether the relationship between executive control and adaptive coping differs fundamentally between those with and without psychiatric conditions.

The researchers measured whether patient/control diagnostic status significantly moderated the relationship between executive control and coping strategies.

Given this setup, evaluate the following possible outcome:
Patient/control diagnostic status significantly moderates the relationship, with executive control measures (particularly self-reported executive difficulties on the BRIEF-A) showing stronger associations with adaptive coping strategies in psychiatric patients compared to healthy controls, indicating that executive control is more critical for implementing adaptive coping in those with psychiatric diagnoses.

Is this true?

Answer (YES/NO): NO